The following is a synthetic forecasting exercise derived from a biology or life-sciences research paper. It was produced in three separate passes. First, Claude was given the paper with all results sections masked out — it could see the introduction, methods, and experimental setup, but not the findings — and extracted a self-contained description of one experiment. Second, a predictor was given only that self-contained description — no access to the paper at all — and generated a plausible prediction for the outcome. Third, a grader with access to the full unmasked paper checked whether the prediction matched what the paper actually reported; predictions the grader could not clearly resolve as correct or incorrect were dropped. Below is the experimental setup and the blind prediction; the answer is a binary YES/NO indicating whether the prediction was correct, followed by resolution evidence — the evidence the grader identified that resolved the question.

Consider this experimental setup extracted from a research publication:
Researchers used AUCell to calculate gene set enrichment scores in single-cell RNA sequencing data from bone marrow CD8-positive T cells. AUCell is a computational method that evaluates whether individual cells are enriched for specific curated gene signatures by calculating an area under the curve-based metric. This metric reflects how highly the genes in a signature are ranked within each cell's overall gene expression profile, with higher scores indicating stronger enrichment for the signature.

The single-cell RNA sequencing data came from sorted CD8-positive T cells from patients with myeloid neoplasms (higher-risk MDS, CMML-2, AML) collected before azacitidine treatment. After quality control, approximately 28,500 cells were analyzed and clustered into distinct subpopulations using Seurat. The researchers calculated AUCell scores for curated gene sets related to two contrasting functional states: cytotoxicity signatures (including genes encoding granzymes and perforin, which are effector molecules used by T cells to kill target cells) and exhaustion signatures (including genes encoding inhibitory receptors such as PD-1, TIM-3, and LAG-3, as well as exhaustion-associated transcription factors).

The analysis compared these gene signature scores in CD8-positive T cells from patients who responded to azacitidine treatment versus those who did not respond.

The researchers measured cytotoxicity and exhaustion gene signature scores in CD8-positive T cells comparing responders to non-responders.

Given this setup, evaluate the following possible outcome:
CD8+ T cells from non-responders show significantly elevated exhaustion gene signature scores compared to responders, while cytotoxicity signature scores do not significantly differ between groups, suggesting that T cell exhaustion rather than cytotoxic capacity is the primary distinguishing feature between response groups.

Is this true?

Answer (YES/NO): NO